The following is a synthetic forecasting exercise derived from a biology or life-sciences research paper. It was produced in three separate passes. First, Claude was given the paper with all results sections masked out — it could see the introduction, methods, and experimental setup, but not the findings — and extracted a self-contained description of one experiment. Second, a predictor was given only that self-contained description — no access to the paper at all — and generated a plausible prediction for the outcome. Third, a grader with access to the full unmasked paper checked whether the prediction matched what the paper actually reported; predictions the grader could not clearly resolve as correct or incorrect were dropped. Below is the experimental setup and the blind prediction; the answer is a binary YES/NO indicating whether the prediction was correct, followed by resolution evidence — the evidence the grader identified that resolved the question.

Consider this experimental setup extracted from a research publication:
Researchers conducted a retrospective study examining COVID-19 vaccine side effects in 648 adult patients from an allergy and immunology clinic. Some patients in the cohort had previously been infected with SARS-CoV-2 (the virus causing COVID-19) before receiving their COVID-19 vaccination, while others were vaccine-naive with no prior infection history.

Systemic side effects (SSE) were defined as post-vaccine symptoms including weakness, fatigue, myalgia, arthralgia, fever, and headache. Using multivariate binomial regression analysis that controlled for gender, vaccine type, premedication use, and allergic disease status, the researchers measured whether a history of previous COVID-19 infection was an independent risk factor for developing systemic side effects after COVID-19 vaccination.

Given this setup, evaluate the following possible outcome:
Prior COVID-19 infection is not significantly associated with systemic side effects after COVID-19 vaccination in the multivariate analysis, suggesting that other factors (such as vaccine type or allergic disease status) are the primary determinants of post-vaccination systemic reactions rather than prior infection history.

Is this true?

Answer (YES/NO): NO